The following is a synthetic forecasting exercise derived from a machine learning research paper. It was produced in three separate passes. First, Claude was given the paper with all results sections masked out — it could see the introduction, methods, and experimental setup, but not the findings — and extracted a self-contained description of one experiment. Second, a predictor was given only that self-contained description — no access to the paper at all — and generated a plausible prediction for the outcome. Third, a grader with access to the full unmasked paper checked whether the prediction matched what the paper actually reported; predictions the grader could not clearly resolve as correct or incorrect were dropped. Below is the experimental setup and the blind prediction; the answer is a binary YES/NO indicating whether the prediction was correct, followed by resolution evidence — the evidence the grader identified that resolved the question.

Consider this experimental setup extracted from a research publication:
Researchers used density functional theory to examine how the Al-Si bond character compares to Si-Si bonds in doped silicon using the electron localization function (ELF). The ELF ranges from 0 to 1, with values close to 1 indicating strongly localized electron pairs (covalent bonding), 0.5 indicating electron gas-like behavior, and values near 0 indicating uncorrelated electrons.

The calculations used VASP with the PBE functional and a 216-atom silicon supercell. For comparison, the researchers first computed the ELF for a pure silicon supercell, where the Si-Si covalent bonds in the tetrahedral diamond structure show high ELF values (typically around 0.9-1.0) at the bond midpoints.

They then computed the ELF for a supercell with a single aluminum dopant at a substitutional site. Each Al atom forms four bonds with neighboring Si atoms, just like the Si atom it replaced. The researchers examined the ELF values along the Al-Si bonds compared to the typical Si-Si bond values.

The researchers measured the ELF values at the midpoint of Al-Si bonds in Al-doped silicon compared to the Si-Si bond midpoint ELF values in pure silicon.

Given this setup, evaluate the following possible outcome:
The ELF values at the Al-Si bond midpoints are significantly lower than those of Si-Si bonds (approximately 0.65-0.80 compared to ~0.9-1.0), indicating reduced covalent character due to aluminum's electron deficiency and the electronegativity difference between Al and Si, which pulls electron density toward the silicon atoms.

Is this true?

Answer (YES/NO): NO